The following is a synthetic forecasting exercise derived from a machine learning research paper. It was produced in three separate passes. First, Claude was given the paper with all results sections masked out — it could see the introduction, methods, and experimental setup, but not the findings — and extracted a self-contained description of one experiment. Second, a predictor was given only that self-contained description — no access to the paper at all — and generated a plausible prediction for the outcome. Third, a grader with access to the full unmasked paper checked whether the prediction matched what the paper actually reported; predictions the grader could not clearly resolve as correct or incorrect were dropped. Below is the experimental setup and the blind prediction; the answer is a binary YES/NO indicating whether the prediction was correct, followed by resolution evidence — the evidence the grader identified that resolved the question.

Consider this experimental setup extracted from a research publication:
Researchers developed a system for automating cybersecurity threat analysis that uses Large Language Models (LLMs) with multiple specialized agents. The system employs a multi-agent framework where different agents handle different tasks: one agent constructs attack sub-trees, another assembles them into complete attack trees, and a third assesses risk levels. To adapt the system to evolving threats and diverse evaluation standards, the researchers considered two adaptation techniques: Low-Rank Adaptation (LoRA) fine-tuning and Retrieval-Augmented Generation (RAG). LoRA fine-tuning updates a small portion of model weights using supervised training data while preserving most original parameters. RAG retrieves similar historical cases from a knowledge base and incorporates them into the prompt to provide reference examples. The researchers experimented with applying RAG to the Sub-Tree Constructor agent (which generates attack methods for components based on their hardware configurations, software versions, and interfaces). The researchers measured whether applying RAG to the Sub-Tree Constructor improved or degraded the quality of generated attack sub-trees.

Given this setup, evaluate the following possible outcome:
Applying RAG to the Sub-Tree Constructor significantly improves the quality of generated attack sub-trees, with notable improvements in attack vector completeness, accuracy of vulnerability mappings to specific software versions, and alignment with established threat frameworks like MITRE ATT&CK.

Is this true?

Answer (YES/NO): NO